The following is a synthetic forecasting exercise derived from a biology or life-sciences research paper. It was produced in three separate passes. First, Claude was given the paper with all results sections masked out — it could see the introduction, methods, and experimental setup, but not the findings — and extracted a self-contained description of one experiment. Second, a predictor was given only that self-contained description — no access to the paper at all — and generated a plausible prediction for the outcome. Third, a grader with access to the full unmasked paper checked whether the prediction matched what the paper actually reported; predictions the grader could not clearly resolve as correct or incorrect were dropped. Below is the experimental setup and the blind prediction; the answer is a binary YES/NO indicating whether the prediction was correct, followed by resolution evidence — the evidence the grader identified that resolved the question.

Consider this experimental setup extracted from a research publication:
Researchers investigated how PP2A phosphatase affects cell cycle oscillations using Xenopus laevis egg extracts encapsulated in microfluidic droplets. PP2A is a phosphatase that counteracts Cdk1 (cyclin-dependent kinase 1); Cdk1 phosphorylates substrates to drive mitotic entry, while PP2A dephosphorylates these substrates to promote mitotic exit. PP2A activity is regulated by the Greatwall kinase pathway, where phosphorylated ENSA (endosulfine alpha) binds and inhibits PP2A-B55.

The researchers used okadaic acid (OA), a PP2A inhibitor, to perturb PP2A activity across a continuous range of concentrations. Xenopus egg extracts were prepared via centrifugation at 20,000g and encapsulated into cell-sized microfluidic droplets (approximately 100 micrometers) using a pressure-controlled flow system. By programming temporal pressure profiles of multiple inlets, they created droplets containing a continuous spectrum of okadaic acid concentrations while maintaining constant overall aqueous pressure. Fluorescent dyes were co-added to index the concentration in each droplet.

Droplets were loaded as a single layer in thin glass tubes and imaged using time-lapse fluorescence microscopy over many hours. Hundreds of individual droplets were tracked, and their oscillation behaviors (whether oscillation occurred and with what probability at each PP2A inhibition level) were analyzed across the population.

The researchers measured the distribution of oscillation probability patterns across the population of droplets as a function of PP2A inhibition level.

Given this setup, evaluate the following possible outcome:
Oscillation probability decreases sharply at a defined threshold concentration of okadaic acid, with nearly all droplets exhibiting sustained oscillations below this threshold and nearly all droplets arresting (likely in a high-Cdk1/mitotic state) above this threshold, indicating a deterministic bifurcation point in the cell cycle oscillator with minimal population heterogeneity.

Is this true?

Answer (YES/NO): NO